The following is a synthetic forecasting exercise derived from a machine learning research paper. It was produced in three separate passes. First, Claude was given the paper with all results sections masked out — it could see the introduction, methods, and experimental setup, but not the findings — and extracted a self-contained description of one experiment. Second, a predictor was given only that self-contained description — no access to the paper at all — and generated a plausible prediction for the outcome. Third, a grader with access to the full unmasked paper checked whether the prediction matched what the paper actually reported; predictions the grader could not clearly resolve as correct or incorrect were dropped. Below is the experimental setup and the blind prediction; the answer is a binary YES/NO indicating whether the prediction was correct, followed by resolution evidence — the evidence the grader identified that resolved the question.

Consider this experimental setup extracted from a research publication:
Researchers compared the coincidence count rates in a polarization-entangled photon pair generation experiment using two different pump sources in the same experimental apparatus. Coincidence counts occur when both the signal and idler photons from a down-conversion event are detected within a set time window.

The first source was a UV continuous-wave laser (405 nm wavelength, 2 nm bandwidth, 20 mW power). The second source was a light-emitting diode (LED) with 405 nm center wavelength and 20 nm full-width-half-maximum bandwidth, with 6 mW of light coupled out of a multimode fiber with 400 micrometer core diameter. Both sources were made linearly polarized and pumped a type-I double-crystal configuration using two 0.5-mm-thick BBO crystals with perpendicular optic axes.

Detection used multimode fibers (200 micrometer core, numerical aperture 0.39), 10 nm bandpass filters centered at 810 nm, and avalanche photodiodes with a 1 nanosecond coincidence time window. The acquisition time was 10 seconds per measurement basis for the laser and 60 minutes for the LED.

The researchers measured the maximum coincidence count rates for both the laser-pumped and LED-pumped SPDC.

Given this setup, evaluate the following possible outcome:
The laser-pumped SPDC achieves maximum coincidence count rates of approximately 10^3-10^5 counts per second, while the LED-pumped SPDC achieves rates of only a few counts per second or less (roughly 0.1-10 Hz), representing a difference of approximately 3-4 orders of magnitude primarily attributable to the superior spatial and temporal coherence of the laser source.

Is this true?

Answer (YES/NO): NO